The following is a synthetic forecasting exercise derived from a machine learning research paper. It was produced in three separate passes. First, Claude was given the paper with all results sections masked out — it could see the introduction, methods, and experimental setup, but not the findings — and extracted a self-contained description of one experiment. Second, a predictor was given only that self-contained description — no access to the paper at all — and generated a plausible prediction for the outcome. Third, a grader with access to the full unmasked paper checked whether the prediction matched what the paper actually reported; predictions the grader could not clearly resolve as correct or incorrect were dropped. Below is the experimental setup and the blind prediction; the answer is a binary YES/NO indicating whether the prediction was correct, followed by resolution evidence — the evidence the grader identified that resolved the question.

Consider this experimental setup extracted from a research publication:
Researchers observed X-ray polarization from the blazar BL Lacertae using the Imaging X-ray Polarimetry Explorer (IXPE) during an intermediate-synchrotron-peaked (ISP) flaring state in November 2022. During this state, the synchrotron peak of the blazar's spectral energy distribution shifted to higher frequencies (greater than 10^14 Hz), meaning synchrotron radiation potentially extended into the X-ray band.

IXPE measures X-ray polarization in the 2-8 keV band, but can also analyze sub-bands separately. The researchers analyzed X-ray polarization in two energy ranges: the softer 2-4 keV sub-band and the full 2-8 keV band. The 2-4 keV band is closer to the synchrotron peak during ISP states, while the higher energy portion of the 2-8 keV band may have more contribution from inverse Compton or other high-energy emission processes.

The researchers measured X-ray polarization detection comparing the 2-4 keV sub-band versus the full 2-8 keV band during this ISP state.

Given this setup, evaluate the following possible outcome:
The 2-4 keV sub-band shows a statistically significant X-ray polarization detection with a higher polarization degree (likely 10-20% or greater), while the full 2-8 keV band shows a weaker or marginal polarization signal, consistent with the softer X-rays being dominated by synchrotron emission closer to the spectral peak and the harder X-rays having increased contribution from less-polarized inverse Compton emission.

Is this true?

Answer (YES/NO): YES